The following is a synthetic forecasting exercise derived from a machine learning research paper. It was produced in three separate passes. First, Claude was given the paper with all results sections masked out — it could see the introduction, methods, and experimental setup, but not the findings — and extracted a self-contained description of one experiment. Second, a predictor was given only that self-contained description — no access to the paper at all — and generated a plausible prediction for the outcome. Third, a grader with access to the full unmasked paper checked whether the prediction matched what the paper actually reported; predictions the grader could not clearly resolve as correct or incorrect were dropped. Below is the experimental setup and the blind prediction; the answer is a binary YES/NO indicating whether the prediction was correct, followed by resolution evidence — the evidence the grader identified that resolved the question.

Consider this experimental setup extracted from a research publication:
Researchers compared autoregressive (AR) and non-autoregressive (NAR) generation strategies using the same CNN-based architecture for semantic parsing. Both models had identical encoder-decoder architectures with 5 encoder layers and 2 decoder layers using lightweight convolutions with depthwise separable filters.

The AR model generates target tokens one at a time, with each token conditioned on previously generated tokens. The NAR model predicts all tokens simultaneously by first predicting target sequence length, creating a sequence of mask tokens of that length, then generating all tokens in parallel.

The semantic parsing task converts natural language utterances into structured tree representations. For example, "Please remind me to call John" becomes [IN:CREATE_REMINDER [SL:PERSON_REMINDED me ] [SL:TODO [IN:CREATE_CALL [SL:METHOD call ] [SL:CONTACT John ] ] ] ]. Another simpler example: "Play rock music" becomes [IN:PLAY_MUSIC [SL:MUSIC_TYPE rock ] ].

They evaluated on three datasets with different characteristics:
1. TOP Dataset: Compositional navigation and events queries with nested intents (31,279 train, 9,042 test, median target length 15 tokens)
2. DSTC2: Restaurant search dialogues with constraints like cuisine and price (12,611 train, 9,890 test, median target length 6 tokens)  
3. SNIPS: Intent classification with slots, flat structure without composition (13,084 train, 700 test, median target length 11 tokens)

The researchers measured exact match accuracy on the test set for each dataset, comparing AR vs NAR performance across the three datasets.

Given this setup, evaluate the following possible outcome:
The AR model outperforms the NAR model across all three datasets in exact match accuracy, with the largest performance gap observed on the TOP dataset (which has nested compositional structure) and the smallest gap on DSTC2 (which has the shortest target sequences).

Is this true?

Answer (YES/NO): NO